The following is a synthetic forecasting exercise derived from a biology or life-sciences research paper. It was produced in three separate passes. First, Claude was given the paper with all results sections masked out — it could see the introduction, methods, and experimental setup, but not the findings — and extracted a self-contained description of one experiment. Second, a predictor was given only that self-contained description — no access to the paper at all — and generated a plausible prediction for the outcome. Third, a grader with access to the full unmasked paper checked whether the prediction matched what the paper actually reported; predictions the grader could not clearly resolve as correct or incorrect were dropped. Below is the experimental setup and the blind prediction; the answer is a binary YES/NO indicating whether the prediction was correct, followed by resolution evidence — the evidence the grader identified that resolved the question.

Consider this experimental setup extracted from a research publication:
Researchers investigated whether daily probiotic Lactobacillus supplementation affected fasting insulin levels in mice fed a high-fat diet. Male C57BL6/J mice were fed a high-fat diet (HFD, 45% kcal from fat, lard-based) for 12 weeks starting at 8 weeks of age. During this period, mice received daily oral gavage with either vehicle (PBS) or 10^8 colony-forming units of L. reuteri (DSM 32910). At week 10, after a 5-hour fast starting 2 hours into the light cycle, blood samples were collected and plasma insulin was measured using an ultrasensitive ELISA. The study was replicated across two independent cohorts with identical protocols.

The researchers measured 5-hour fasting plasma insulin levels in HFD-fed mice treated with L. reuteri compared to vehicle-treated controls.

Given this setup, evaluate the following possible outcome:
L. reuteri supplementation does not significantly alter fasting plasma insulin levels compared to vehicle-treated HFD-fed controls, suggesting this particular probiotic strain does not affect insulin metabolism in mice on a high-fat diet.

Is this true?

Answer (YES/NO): YES